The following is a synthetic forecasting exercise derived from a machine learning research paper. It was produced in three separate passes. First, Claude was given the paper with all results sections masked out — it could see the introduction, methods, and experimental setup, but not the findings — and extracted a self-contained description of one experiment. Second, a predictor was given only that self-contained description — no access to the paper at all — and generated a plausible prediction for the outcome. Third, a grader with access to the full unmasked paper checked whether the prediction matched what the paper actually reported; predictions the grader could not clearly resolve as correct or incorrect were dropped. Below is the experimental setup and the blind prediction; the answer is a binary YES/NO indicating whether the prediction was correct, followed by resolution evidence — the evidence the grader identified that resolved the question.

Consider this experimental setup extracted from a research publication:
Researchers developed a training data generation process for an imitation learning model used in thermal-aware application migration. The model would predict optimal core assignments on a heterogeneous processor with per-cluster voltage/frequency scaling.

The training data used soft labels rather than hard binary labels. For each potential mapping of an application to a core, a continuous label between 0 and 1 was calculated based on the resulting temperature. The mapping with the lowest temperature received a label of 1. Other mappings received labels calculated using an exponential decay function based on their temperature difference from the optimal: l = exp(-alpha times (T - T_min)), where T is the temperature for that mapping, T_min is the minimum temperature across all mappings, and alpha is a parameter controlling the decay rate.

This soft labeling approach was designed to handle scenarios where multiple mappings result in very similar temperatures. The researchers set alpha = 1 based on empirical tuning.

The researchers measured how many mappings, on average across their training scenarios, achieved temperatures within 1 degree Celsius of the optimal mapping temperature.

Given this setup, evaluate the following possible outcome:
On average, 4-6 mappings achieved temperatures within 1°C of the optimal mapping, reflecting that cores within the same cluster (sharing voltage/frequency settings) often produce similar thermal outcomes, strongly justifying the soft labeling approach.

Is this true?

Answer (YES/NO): NO